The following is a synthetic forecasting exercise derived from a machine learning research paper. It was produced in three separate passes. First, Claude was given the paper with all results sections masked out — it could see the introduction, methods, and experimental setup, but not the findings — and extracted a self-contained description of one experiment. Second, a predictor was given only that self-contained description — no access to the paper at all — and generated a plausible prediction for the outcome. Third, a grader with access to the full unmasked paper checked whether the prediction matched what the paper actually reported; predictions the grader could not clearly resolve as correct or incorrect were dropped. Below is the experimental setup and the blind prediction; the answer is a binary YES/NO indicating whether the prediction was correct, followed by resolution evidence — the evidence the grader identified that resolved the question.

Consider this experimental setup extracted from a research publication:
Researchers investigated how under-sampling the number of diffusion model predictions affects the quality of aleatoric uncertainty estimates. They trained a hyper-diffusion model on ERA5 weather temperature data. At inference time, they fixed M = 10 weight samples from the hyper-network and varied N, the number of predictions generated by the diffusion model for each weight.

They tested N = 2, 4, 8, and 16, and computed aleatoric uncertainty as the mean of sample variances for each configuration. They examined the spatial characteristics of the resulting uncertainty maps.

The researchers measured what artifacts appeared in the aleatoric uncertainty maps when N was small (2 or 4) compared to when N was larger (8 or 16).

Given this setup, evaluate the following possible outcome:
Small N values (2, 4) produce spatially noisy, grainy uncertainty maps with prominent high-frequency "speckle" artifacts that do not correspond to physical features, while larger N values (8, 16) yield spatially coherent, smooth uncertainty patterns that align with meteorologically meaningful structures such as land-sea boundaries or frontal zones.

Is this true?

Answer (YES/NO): NO